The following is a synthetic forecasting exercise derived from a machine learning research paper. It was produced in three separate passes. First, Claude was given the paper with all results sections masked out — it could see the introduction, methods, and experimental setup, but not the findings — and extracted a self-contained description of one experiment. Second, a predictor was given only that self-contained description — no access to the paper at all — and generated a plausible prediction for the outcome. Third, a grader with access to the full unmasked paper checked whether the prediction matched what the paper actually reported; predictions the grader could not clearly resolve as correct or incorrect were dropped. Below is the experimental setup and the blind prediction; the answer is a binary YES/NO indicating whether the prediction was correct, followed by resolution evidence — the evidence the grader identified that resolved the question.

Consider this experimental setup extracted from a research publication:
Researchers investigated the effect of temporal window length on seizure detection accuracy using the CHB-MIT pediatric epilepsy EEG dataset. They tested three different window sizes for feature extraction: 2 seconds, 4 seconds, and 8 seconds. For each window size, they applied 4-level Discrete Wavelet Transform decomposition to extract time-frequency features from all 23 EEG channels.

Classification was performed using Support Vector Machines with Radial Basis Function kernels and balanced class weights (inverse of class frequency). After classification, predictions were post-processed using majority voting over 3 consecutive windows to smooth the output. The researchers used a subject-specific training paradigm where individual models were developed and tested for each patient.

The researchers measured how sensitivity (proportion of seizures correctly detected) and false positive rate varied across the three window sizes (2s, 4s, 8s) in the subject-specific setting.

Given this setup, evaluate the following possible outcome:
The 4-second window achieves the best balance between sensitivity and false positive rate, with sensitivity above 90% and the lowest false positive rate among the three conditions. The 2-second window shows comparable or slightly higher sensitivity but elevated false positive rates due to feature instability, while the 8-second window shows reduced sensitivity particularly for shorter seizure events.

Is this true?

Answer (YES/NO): NO